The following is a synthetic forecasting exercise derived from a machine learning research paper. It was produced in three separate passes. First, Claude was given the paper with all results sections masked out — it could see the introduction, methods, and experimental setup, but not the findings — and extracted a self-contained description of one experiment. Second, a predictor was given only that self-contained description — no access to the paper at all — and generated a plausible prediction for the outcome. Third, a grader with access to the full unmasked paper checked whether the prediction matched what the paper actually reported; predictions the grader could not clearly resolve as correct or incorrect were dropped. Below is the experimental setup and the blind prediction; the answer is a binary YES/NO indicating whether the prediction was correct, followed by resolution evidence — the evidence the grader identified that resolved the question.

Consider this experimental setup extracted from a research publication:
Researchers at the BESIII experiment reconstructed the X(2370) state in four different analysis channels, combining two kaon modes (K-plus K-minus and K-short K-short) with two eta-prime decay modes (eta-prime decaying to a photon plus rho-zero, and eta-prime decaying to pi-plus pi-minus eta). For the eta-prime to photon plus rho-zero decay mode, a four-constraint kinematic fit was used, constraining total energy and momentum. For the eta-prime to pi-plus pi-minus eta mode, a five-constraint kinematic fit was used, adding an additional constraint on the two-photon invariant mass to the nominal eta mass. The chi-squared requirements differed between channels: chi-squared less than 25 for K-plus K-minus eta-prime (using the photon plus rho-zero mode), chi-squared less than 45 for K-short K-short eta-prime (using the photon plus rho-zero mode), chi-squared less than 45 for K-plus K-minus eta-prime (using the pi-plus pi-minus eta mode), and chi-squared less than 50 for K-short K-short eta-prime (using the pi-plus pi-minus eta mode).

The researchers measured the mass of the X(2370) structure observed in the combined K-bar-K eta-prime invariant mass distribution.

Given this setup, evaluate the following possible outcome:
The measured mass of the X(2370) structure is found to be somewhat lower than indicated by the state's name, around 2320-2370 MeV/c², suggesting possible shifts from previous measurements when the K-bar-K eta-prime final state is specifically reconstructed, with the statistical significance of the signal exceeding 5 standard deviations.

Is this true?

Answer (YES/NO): NO